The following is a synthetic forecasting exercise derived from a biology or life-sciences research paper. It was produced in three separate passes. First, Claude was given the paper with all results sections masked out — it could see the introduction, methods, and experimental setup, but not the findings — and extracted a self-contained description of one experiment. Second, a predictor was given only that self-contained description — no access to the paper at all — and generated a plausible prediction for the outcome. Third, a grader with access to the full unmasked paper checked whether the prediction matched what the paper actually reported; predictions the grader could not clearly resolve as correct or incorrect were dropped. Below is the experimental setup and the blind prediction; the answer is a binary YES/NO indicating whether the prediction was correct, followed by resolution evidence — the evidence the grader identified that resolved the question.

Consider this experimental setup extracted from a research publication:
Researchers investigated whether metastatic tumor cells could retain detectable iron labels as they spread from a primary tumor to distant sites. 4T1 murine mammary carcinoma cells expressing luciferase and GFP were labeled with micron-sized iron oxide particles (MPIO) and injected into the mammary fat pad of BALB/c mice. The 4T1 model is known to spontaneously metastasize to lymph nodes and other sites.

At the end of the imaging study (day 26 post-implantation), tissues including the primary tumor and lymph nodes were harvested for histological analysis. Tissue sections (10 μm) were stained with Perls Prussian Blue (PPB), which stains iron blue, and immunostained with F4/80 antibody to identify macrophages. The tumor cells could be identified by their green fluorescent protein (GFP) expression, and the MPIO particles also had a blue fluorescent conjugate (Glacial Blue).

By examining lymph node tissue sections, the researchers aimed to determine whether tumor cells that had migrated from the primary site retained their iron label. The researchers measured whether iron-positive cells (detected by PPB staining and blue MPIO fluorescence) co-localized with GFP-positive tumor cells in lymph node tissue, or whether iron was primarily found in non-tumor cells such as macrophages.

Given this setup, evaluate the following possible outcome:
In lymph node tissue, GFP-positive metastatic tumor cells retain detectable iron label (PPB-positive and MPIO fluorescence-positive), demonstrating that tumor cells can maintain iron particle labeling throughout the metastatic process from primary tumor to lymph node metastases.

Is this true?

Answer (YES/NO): YES